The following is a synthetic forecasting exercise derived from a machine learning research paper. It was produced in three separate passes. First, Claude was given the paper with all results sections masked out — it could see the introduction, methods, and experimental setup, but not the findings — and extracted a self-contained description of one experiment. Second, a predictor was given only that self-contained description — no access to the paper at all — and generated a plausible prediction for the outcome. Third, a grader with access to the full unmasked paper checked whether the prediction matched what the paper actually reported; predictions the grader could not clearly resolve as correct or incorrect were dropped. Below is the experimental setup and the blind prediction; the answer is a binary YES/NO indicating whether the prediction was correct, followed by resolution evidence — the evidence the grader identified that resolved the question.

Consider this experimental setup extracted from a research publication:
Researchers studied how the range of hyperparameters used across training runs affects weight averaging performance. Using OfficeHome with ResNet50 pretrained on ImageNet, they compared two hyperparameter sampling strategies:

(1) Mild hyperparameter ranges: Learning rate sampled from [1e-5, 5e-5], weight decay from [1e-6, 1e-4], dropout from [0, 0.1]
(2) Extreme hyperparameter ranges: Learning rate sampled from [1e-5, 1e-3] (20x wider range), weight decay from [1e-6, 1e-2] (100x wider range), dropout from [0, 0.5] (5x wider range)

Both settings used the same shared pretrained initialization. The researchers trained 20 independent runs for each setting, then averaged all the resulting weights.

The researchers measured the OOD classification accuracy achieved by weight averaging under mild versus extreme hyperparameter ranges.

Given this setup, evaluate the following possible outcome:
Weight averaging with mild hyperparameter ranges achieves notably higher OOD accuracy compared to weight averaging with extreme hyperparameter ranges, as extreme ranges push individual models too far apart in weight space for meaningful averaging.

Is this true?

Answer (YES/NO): YES